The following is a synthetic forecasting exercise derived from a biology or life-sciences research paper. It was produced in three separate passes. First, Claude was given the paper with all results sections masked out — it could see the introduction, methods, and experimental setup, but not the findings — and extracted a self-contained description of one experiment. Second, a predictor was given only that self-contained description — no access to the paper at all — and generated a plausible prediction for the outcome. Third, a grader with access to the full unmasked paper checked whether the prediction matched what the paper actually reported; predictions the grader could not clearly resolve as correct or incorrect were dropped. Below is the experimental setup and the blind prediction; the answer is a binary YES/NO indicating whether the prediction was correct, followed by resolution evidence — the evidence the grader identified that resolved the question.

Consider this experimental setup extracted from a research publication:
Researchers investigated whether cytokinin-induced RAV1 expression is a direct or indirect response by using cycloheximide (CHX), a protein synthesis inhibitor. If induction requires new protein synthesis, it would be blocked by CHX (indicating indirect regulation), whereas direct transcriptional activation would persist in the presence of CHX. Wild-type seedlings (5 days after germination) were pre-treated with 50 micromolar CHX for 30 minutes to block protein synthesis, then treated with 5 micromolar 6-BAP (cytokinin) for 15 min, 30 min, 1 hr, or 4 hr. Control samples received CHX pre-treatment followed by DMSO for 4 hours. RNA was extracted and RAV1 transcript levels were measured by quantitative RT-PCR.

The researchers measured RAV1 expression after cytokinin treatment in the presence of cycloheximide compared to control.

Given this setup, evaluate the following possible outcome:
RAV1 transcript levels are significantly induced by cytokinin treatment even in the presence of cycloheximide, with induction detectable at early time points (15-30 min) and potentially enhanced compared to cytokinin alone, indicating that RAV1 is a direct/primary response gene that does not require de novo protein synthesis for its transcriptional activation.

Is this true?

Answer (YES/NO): NO